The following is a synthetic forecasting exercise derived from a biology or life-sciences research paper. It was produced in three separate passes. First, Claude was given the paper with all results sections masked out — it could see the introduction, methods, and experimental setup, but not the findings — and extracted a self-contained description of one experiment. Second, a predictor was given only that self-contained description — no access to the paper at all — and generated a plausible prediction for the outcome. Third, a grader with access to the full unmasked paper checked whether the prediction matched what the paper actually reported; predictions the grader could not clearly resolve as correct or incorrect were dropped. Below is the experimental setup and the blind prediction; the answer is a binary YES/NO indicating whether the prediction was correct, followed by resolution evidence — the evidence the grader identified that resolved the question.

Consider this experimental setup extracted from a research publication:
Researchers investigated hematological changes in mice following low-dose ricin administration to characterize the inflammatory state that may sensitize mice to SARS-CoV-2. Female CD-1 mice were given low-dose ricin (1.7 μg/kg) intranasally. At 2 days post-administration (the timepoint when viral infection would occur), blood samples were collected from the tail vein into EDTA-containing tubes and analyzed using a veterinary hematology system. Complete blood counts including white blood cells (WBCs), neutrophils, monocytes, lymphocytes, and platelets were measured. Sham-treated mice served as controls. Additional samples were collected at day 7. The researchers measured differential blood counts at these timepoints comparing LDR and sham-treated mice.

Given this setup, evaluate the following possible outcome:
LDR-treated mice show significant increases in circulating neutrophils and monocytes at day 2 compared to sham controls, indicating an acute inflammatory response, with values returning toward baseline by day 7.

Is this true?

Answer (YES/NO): YES